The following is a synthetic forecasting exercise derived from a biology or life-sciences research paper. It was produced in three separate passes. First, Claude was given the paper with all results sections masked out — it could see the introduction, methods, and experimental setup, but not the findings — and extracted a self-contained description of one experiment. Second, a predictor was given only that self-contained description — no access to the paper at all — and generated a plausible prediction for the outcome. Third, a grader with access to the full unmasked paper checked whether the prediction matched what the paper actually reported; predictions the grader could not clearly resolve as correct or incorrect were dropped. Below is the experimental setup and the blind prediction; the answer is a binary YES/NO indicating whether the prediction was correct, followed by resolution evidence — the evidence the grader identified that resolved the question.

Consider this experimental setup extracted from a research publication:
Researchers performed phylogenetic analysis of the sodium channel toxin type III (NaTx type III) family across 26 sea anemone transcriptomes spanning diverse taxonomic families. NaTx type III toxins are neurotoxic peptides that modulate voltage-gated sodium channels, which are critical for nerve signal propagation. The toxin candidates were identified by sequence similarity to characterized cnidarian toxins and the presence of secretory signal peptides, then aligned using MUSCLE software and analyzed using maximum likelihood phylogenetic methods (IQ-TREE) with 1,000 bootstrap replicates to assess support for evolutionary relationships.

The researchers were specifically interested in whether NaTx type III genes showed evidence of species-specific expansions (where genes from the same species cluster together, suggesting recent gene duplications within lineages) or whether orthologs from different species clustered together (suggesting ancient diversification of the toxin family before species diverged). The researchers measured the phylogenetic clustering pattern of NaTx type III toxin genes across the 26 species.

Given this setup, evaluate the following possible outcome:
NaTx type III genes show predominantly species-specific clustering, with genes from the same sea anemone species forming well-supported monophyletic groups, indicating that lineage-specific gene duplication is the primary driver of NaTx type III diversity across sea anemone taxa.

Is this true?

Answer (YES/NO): NO